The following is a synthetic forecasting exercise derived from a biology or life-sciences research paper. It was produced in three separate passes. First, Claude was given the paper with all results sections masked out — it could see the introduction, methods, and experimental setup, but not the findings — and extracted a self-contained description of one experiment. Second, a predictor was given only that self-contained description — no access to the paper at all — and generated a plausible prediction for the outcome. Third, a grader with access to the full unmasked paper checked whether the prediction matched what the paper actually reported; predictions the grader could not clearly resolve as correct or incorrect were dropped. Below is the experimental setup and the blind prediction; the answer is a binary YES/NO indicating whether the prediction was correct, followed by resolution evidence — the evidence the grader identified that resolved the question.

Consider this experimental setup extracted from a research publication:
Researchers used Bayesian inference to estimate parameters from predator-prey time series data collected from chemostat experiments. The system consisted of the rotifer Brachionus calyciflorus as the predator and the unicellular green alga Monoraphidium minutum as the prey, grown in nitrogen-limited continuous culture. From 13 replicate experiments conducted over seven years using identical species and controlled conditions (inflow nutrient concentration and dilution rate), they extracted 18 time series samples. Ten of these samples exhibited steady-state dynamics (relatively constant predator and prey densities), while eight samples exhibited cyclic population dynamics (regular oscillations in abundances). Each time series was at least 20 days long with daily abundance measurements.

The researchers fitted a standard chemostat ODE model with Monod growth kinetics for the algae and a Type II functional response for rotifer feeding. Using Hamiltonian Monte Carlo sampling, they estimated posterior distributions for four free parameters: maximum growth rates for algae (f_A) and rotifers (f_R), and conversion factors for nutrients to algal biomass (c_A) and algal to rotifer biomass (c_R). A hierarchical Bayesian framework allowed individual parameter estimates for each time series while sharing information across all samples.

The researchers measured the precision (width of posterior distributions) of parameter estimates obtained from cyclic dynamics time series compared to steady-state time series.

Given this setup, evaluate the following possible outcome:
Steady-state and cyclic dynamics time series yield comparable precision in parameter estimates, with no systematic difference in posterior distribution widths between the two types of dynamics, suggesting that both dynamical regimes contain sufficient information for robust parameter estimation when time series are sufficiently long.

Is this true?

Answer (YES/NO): NO